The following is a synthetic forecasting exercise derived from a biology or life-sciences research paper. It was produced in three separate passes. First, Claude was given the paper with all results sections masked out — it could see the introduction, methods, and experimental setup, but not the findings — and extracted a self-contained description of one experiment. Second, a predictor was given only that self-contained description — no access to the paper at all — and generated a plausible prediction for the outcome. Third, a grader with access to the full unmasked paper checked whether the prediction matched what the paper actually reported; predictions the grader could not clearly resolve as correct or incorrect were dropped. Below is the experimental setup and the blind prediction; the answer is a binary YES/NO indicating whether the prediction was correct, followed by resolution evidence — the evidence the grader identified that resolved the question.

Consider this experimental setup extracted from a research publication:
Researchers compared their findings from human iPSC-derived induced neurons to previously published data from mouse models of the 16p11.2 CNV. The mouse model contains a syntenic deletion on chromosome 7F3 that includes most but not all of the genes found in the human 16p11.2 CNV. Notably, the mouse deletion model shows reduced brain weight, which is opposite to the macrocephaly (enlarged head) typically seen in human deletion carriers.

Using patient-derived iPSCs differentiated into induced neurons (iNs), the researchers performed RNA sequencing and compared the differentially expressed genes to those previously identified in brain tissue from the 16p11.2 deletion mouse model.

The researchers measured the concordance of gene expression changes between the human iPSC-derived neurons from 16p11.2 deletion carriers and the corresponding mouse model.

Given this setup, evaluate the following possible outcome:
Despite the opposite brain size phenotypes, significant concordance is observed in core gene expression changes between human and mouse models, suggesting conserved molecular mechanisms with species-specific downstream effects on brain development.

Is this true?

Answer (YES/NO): YES